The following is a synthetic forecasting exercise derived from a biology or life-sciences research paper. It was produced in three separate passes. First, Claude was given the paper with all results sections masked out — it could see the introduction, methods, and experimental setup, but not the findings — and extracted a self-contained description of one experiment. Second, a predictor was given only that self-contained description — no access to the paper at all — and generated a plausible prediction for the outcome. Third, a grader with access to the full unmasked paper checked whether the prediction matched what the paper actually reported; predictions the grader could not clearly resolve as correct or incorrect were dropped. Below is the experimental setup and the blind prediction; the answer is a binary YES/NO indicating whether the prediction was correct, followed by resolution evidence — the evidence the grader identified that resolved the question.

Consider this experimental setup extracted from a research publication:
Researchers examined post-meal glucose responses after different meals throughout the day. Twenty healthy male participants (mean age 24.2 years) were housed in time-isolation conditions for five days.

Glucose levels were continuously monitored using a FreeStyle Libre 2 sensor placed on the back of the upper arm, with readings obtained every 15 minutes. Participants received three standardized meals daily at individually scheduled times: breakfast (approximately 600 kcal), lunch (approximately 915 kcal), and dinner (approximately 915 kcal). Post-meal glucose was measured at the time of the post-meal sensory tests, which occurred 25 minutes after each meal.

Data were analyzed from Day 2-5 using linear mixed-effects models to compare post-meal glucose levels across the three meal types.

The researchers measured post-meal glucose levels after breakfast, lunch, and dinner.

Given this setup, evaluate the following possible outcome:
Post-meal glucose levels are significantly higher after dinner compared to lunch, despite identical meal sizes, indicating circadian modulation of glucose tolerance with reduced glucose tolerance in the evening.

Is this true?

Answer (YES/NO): NO